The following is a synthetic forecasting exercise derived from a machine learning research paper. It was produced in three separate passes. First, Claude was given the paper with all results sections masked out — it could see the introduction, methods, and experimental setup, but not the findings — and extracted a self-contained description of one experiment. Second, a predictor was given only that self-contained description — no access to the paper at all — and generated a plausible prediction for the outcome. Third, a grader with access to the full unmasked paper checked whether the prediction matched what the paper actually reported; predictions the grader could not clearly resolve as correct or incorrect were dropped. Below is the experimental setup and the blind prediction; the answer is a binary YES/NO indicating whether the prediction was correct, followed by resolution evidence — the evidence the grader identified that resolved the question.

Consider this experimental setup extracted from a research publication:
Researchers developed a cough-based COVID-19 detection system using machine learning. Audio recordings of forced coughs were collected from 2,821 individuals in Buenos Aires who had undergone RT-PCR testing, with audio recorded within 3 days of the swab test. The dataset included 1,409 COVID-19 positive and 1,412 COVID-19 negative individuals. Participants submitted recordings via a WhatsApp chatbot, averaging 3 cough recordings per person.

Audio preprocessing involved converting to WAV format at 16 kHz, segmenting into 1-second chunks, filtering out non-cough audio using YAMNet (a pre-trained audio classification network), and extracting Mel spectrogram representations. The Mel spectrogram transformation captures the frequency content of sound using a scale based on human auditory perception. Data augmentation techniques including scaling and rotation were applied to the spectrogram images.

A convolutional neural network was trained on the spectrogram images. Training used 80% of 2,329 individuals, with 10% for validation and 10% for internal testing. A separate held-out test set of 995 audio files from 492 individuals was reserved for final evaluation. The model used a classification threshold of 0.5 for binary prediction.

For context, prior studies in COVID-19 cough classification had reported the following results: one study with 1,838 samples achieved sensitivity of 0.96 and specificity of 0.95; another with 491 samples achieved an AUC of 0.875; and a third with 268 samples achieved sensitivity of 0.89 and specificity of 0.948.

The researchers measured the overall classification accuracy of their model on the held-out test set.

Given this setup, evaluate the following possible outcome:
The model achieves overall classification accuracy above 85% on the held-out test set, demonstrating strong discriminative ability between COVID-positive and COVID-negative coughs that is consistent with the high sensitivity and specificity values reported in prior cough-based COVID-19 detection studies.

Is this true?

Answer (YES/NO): YES